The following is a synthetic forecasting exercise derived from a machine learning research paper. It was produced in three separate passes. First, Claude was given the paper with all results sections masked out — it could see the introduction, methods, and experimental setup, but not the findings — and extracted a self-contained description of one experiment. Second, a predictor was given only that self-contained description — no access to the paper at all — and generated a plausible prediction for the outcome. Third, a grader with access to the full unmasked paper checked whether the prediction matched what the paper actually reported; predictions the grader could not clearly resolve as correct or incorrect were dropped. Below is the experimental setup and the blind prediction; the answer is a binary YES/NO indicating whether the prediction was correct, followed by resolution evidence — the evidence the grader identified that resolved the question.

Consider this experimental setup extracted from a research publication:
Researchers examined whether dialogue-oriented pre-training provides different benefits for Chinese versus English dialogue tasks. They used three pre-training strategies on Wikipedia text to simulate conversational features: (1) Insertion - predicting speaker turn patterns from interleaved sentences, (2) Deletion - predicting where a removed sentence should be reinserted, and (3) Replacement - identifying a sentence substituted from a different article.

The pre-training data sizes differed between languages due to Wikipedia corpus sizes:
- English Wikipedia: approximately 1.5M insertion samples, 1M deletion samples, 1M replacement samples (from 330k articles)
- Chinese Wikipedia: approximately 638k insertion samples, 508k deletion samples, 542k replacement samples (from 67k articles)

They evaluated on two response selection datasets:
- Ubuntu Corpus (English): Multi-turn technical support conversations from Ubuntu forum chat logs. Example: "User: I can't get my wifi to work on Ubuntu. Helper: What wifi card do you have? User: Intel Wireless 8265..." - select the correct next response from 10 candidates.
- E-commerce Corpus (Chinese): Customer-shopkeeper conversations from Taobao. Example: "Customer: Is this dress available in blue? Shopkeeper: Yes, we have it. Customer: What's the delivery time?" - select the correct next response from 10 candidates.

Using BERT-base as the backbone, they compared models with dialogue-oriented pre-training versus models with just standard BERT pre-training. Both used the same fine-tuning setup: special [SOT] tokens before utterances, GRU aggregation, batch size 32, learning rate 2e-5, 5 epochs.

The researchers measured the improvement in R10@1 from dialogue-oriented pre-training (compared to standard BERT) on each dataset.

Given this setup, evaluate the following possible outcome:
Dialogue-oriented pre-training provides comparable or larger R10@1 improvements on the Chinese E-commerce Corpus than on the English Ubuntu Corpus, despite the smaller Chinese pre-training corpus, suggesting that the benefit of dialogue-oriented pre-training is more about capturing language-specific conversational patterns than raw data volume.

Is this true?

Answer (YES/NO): YES